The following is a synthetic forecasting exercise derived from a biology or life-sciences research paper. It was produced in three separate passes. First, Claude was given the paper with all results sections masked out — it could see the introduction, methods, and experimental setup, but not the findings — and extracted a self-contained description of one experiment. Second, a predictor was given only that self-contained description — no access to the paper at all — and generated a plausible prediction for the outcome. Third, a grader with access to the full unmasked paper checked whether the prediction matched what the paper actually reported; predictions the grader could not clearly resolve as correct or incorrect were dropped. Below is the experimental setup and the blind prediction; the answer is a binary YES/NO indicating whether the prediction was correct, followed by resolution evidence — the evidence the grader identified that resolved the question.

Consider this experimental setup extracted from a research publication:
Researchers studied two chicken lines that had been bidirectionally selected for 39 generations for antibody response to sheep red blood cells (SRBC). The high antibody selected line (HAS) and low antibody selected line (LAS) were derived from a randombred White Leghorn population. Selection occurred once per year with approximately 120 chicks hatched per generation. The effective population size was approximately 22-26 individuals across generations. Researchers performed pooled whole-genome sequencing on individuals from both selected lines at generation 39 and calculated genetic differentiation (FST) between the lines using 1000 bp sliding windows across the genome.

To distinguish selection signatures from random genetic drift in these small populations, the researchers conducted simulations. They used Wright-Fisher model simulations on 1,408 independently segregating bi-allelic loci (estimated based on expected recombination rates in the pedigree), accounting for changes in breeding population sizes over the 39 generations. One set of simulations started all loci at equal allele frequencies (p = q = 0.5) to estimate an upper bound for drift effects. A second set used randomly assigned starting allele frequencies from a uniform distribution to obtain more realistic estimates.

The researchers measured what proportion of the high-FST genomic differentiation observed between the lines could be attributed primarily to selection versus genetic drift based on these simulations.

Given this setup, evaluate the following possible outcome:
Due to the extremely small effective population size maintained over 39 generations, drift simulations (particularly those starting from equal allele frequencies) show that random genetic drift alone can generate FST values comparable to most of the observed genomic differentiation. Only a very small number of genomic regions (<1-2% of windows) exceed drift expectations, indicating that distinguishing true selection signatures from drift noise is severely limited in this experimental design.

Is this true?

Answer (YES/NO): NO